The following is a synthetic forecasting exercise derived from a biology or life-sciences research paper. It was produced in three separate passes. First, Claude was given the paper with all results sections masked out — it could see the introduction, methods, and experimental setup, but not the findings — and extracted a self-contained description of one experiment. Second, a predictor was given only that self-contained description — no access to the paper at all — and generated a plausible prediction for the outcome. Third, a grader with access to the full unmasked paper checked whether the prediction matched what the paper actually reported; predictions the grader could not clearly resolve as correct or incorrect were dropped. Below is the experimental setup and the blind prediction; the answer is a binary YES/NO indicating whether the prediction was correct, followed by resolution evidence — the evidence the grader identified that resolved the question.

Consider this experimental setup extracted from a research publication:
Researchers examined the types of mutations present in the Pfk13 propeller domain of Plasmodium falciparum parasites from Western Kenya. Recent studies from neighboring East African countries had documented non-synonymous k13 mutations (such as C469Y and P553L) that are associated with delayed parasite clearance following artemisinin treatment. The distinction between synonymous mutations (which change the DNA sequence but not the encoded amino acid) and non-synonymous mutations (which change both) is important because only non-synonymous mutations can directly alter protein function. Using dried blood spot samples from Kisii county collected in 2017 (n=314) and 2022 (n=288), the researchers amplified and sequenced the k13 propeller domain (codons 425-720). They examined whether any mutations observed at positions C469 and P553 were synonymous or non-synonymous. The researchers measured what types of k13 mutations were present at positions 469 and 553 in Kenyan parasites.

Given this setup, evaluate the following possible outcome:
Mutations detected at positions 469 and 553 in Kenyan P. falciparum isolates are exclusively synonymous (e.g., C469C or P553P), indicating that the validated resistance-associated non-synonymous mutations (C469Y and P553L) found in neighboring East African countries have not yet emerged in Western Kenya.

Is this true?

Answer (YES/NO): YES